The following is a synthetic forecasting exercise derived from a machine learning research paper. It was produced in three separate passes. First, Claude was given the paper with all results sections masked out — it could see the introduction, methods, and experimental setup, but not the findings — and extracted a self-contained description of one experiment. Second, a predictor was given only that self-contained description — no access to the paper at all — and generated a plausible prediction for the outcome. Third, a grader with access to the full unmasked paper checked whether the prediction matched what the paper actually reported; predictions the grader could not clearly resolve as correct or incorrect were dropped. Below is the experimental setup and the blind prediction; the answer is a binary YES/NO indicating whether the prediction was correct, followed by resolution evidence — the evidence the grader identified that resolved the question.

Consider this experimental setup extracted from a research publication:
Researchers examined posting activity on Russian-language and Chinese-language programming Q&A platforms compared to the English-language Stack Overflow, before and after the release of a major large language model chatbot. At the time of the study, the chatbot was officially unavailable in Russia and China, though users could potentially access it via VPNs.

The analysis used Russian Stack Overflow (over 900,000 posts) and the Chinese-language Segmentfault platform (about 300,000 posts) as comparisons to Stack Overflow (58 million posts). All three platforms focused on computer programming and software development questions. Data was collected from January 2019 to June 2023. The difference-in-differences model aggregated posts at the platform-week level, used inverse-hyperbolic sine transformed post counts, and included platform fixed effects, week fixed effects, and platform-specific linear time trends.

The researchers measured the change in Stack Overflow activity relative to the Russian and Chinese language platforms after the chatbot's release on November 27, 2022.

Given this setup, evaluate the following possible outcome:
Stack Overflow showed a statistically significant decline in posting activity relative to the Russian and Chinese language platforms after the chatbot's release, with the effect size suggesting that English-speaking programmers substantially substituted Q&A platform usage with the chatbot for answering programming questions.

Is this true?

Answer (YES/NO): YES